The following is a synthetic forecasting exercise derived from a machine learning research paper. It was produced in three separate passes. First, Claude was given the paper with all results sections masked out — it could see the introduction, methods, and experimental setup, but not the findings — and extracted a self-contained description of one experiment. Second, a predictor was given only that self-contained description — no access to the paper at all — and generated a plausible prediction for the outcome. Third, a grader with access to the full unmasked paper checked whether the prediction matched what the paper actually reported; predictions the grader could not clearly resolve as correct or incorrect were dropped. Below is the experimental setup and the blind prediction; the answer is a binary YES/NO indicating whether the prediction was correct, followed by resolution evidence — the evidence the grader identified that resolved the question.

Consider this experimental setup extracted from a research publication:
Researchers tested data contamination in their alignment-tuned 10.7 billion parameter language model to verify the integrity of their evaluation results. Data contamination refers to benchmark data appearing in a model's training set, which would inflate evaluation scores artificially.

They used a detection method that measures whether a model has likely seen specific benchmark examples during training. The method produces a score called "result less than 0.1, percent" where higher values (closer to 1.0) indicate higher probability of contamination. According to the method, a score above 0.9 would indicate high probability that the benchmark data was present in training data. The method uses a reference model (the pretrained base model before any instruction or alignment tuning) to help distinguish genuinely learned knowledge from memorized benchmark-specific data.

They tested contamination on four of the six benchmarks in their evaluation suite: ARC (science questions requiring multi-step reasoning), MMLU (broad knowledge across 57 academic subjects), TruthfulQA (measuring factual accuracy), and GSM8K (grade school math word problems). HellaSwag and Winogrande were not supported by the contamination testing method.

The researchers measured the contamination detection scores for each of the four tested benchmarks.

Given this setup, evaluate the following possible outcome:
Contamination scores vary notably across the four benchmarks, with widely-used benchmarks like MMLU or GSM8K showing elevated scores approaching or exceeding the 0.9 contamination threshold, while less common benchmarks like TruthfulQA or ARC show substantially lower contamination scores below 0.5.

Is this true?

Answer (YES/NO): NO